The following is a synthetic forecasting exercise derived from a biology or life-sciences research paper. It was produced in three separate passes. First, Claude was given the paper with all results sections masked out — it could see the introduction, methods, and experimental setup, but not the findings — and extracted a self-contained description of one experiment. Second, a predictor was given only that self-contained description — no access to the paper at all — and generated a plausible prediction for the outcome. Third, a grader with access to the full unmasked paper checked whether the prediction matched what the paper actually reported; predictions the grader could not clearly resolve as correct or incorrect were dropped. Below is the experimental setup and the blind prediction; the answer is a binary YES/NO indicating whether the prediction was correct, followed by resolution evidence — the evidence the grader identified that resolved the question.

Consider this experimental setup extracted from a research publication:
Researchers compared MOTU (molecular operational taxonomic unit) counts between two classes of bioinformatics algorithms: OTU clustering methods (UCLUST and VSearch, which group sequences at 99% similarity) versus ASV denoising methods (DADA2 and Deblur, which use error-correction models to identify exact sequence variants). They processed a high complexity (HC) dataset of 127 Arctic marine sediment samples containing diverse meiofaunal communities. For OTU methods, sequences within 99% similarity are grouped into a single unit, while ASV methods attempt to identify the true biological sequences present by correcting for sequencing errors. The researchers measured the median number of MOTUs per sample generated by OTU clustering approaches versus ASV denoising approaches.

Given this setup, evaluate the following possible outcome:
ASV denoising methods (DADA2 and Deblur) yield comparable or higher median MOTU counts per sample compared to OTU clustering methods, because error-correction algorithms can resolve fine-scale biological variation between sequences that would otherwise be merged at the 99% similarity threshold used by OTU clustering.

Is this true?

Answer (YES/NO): NO